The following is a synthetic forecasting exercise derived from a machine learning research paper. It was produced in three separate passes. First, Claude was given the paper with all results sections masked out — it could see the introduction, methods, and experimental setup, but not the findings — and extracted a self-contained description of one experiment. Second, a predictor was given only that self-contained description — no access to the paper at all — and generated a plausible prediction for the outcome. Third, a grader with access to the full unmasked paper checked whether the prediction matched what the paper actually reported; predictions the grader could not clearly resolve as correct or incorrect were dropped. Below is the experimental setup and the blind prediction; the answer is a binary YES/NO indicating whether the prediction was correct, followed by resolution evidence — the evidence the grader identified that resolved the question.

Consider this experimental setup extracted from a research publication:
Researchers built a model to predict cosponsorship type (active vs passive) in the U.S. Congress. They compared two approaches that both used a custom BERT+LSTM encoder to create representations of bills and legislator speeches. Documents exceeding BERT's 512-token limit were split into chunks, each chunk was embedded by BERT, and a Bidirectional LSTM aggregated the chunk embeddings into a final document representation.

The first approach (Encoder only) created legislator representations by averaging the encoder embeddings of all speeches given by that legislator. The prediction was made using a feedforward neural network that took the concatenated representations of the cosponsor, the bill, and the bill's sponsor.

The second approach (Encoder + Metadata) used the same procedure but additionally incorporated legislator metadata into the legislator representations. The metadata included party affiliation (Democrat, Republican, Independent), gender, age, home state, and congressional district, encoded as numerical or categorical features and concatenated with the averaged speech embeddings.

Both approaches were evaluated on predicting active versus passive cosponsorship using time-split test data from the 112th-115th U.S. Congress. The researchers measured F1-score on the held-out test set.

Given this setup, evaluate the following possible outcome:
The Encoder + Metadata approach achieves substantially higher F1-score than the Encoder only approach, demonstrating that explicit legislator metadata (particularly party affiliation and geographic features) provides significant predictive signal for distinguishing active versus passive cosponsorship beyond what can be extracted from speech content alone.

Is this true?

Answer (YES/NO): NO